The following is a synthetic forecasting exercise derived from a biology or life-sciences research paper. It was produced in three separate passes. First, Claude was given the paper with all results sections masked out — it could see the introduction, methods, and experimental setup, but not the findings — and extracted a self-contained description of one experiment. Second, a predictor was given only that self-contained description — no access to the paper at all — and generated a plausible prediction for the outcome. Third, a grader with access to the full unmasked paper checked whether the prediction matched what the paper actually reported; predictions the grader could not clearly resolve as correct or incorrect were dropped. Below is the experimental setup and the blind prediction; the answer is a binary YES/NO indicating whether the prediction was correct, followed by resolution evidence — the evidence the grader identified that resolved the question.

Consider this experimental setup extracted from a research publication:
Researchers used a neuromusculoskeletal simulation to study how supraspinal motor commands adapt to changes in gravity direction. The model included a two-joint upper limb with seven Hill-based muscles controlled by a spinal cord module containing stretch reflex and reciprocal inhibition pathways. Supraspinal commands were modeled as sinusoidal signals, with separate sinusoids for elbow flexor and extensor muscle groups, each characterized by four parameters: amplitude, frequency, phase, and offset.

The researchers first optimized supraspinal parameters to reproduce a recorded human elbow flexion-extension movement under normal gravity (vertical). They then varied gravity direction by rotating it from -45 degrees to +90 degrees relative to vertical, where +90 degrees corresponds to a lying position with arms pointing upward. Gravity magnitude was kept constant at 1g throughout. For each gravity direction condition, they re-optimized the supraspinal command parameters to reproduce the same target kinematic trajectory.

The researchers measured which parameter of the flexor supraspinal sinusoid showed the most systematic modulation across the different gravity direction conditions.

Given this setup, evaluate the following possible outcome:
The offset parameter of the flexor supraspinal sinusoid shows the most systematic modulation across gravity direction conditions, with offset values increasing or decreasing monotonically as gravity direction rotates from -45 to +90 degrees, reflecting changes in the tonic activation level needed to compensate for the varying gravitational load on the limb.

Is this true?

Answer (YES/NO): NO